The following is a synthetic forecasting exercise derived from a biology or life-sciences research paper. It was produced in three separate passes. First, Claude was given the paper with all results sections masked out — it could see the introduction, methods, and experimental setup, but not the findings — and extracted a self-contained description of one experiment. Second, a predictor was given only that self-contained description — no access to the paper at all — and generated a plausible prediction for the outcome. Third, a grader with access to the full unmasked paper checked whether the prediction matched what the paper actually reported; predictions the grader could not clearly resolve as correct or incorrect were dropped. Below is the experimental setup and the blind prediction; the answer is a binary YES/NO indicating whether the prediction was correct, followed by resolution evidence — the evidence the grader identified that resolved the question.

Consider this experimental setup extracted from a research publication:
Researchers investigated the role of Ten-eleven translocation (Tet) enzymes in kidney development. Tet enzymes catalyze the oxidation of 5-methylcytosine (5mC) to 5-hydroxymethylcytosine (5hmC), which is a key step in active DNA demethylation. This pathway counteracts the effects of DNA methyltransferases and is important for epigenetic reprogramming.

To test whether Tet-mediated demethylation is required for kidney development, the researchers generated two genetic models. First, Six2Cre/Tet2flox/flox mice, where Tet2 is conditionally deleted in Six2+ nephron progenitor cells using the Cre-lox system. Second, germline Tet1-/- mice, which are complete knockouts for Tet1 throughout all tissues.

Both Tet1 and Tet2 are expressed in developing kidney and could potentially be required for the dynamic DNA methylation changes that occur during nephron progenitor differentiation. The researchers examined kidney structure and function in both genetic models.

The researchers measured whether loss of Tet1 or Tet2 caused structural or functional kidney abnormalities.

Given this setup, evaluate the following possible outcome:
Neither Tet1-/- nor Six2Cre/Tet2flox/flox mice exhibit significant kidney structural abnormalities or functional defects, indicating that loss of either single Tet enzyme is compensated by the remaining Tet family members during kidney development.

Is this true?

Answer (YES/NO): NO